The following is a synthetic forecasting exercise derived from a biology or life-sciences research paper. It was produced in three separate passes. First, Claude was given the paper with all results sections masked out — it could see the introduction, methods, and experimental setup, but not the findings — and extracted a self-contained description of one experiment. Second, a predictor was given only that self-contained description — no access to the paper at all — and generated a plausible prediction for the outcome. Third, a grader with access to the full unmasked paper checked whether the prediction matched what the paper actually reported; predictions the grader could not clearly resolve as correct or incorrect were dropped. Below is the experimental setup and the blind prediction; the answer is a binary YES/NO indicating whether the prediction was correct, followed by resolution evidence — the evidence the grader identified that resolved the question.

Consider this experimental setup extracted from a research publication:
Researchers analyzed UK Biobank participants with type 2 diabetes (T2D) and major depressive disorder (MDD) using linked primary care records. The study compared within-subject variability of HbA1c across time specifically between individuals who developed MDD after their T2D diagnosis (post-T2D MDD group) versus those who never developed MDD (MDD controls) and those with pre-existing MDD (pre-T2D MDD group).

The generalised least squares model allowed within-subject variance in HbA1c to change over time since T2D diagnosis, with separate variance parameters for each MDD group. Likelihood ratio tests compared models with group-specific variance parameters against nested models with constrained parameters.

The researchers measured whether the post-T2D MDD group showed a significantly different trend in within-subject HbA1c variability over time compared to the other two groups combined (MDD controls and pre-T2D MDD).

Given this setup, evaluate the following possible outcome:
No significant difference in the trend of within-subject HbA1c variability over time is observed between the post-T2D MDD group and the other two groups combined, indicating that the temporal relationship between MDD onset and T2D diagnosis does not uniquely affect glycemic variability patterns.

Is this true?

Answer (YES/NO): NO